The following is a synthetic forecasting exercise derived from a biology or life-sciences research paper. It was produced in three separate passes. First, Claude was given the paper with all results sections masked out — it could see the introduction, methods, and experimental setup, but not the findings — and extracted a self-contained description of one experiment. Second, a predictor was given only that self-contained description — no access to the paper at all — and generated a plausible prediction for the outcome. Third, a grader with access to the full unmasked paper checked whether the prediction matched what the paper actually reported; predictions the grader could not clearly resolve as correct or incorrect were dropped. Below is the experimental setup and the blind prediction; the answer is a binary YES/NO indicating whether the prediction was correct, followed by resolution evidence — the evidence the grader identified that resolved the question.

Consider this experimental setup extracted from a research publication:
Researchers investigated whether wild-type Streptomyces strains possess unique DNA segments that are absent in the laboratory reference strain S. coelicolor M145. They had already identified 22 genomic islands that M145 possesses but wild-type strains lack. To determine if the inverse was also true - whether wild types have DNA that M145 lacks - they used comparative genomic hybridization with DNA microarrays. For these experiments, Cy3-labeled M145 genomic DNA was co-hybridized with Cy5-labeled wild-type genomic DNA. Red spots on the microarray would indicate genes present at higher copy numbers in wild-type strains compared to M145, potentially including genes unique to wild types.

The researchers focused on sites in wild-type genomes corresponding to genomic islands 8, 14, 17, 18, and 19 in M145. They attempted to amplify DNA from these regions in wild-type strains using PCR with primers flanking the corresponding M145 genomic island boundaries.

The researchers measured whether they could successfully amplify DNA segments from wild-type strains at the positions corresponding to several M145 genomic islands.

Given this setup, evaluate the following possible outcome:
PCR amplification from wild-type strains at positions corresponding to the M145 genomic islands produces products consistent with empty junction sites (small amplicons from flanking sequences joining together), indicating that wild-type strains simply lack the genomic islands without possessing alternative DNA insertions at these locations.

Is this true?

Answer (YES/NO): NO